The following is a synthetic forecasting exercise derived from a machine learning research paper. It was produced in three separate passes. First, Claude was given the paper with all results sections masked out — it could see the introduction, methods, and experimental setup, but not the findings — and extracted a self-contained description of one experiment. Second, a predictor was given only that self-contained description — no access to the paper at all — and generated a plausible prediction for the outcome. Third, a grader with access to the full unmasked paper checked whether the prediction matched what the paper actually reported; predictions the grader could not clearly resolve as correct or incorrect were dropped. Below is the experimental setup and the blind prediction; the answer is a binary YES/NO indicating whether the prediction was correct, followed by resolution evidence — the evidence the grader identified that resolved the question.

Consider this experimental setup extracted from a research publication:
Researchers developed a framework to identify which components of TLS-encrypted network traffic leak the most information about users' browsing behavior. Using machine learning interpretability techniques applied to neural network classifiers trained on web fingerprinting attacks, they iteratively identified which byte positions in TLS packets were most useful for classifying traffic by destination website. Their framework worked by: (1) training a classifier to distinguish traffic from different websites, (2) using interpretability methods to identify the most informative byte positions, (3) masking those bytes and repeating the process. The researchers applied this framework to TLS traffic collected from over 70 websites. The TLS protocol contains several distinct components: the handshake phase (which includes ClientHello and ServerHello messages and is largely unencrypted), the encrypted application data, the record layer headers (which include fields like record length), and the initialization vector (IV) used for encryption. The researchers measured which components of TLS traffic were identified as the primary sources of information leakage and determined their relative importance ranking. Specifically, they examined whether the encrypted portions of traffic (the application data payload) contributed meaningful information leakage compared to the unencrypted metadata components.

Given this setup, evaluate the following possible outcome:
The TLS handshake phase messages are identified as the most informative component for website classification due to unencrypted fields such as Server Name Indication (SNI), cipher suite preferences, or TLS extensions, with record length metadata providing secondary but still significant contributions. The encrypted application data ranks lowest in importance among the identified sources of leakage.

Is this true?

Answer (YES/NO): NO